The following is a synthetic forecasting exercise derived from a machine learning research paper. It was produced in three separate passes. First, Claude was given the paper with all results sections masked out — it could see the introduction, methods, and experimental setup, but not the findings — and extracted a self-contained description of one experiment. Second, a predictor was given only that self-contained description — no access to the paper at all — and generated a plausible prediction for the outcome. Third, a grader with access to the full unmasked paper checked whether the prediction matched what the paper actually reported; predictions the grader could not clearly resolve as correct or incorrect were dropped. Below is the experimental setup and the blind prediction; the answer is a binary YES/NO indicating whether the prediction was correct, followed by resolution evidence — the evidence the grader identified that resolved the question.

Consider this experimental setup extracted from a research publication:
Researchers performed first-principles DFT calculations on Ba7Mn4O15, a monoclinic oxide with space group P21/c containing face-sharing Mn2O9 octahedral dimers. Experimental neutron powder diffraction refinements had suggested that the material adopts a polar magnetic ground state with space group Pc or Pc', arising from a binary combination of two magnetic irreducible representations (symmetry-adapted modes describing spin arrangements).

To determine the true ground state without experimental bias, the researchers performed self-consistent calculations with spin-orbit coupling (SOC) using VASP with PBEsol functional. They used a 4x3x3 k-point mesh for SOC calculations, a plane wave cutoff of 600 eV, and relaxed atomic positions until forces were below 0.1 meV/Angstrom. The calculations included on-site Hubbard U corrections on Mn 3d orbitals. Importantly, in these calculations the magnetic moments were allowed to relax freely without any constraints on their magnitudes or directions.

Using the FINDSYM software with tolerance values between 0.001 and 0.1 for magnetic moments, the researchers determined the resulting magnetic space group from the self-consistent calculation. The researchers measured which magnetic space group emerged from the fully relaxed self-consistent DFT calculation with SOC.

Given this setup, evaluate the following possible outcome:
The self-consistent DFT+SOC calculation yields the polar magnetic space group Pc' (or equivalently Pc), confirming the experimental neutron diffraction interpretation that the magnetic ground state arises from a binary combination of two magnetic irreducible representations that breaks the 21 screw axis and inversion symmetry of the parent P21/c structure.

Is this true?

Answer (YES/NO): NO